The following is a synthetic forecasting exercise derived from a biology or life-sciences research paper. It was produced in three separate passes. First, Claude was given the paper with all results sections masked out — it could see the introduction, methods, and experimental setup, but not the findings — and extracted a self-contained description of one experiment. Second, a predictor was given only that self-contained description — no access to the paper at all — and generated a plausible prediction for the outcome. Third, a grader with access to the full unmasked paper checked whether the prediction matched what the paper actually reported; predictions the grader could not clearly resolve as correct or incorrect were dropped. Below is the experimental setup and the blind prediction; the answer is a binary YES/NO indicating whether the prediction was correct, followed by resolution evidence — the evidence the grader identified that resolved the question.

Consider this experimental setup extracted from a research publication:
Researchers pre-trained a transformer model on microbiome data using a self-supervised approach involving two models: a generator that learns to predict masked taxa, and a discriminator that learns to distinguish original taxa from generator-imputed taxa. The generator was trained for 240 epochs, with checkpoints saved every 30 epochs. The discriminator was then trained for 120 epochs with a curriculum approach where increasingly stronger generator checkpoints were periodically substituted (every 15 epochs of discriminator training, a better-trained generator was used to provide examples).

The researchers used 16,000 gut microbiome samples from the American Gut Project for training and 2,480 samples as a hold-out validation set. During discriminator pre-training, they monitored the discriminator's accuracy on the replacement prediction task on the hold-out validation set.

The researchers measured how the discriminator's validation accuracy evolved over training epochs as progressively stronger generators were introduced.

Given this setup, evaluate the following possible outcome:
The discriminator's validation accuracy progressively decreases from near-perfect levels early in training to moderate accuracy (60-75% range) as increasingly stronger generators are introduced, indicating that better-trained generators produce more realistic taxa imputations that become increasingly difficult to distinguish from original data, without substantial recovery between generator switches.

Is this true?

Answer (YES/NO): NO